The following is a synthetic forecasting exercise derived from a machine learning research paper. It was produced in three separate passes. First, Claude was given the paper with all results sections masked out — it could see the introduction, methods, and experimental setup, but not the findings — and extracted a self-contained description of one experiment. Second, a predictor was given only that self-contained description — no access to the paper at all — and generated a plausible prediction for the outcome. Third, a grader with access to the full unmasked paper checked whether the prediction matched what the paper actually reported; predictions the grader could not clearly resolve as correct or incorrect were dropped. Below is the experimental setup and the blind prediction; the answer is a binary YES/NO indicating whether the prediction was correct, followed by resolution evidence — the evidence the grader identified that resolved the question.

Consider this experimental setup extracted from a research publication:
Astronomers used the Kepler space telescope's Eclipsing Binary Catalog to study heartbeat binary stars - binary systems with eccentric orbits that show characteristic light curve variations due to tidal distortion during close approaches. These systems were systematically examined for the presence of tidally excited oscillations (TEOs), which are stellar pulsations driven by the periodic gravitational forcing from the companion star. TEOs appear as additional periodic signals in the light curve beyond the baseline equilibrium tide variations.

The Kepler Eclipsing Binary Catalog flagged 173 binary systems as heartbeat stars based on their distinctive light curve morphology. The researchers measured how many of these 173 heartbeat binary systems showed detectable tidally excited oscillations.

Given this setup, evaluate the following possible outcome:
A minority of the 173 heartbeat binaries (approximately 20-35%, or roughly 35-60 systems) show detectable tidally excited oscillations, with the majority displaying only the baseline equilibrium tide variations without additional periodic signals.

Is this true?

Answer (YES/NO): NO